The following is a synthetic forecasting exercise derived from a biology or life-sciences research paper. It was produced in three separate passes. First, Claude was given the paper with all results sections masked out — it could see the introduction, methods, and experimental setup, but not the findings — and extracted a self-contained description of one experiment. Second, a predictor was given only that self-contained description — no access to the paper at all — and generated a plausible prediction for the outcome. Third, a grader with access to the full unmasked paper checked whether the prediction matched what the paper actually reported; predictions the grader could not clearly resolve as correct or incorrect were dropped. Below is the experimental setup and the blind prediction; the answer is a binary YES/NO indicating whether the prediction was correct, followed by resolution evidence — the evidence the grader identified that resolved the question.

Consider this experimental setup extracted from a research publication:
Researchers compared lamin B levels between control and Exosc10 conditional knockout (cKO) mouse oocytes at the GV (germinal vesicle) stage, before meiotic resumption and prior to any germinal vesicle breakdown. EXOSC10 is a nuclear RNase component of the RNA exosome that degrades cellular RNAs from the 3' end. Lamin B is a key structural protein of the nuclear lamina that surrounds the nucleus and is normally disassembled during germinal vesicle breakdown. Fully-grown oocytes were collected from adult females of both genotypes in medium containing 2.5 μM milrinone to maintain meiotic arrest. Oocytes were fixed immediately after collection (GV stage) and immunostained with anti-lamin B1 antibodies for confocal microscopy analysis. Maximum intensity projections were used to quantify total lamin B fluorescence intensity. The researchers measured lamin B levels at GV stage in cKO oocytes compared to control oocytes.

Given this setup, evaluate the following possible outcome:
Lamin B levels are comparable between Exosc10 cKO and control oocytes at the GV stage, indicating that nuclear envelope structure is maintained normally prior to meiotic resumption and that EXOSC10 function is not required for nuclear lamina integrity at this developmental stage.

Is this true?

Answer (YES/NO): NO